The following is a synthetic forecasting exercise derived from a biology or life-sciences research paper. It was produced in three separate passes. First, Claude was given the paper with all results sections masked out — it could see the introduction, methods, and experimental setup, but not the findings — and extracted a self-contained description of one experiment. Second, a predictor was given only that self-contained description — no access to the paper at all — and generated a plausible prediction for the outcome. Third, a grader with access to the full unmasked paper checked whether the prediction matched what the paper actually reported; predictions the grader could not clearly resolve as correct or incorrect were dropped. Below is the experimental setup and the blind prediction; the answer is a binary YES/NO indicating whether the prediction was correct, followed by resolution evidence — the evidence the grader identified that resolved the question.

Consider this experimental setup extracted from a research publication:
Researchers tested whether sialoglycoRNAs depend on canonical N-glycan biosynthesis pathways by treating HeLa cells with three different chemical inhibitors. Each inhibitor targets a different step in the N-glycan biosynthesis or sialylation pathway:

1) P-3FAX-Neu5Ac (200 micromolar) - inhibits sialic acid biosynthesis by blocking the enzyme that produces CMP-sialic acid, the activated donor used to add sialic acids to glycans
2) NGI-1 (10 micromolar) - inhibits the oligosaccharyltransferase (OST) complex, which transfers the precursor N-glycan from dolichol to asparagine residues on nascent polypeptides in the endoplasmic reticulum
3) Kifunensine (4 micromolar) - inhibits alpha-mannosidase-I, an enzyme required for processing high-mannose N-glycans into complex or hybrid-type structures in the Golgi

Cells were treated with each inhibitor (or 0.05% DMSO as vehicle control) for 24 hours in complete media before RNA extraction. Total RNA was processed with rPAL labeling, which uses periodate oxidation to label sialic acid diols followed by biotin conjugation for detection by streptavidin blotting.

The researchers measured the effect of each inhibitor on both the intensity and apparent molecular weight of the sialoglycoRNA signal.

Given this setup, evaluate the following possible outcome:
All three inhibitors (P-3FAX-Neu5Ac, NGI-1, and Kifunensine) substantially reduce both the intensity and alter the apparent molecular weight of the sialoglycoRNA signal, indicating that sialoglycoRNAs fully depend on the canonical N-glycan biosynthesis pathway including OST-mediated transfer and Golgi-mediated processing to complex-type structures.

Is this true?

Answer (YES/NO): YES